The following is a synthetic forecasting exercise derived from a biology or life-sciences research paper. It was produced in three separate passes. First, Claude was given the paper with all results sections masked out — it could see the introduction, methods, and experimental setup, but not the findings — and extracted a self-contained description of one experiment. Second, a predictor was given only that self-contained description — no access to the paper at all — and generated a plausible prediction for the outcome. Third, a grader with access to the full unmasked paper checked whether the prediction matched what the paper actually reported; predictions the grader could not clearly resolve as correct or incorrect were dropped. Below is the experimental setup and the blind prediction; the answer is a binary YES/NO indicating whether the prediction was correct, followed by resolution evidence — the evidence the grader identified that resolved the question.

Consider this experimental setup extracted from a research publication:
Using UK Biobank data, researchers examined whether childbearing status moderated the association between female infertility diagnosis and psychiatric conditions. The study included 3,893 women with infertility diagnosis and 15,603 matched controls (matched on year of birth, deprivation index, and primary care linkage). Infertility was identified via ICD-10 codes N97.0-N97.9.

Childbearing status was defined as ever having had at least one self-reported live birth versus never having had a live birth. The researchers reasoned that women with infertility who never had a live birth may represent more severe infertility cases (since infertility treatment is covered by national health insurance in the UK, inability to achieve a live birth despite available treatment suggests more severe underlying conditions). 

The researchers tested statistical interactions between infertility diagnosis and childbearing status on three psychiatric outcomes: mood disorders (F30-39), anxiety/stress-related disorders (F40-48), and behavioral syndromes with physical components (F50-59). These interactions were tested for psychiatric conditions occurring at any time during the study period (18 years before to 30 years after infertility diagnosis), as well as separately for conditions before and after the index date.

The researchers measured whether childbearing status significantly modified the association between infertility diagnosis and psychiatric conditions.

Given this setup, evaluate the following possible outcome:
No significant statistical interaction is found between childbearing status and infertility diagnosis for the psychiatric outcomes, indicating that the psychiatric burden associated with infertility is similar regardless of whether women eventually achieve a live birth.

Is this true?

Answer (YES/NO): YES